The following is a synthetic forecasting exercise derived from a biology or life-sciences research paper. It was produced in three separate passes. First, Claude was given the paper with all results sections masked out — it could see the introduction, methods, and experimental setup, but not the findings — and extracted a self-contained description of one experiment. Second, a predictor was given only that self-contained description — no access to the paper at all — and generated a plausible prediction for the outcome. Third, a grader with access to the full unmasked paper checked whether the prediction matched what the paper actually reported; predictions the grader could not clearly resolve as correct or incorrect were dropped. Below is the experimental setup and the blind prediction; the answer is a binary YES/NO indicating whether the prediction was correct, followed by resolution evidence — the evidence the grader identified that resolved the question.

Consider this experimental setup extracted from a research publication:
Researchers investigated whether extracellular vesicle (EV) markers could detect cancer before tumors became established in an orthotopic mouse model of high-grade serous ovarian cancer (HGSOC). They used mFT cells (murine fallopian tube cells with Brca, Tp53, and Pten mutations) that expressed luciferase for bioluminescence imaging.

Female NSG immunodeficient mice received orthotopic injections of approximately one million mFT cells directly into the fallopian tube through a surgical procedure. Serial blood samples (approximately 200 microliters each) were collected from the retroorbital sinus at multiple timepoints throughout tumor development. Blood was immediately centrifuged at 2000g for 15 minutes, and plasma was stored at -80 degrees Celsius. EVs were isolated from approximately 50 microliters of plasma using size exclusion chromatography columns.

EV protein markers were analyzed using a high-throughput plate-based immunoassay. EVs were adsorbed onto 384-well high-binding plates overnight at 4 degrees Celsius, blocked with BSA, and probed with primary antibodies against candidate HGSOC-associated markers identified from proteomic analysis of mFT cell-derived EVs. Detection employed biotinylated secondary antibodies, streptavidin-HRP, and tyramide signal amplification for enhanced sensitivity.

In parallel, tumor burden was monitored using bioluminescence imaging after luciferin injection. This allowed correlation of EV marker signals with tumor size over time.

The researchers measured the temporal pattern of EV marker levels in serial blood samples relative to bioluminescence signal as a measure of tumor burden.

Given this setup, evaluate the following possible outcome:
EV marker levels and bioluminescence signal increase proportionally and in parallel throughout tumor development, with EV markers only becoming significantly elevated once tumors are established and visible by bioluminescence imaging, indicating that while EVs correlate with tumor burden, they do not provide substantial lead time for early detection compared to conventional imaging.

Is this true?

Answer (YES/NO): NO